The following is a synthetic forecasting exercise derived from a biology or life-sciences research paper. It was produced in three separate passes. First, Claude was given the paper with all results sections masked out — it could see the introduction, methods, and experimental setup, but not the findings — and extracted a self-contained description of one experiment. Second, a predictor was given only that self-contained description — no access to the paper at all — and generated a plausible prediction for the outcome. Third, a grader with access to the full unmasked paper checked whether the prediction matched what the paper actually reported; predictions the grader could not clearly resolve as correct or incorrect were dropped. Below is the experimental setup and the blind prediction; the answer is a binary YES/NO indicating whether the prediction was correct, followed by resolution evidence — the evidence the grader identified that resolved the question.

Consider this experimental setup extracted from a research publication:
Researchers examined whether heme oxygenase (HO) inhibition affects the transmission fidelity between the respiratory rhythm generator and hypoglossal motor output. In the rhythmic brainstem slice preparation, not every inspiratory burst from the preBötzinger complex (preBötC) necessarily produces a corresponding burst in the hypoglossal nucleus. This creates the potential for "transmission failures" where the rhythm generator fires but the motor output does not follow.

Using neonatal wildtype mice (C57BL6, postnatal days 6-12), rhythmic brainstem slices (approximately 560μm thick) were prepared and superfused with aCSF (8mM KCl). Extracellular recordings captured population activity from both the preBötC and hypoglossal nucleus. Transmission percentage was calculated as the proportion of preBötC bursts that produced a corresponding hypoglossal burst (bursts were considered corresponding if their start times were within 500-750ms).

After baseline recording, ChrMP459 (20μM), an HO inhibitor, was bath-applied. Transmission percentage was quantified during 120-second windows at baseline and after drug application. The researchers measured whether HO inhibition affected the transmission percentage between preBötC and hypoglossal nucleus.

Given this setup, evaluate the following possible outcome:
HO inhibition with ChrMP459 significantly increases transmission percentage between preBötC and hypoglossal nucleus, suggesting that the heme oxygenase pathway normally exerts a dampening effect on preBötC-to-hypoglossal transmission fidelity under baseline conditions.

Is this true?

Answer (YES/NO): NO